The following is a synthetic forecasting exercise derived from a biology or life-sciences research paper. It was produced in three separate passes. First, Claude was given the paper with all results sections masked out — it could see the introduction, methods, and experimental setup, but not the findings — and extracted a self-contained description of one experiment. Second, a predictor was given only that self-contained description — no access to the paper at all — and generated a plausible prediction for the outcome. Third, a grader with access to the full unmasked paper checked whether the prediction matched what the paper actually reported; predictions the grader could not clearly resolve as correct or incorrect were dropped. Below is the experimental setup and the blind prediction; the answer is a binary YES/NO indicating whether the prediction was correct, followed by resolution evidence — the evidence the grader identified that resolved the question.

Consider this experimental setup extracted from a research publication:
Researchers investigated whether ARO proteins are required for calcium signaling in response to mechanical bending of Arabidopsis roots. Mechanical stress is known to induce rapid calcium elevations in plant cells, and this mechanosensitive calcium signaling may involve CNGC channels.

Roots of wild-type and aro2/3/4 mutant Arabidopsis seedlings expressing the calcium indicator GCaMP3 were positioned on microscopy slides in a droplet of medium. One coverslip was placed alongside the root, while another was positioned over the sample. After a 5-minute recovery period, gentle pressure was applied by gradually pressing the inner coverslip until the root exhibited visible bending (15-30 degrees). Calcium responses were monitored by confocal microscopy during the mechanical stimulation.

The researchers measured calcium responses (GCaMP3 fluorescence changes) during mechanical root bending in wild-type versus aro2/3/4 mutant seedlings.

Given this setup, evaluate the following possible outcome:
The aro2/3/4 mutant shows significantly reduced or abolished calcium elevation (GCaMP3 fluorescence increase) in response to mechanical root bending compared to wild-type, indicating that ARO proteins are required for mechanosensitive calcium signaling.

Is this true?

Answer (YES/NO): NO